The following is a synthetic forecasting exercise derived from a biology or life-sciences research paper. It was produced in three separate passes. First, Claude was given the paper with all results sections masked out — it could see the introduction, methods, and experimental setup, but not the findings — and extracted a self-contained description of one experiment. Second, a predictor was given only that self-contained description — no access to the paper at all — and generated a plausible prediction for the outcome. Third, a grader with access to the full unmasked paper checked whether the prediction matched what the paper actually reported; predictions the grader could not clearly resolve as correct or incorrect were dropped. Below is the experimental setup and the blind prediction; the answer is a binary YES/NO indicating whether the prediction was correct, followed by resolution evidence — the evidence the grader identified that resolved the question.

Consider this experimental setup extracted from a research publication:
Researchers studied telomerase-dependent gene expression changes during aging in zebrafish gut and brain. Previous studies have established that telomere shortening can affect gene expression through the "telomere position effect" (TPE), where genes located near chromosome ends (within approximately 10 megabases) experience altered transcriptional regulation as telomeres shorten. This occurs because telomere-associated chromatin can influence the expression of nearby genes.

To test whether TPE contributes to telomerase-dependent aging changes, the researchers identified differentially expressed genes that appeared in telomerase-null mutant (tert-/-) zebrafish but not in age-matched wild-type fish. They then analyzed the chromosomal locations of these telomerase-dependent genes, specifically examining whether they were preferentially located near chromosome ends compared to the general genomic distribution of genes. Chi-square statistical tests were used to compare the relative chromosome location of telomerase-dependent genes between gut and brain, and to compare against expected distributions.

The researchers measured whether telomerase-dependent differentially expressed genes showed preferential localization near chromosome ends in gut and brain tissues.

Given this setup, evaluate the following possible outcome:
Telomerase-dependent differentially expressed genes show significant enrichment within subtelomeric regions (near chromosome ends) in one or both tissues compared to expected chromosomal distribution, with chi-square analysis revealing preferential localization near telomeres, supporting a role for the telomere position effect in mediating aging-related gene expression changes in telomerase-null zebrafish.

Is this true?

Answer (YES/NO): NO